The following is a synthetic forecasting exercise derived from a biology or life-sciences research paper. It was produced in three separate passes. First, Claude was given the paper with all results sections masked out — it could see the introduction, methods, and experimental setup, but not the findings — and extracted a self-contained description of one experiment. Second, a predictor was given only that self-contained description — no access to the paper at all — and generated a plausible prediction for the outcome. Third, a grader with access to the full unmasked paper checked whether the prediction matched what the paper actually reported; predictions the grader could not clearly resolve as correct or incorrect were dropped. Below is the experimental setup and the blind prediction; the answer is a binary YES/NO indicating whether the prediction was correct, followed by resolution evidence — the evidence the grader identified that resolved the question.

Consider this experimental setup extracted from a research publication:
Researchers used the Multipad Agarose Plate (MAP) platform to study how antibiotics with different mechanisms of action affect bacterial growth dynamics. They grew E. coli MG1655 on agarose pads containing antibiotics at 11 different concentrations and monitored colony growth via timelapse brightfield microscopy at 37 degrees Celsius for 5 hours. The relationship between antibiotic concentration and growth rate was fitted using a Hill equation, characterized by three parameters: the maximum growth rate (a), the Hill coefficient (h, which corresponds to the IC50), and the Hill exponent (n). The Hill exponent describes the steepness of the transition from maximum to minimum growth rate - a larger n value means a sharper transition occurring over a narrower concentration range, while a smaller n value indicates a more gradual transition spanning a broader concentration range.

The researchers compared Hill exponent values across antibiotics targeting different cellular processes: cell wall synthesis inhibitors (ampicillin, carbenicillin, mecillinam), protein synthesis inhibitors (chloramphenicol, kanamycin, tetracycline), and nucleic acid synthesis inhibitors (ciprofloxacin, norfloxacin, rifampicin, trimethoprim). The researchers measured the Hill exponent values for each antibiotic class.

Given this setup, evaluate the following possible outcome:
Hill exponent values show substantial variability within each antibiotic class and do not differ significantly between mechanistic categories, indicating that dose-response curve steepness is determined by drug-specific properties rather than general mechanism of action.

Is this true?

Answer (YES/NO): NO